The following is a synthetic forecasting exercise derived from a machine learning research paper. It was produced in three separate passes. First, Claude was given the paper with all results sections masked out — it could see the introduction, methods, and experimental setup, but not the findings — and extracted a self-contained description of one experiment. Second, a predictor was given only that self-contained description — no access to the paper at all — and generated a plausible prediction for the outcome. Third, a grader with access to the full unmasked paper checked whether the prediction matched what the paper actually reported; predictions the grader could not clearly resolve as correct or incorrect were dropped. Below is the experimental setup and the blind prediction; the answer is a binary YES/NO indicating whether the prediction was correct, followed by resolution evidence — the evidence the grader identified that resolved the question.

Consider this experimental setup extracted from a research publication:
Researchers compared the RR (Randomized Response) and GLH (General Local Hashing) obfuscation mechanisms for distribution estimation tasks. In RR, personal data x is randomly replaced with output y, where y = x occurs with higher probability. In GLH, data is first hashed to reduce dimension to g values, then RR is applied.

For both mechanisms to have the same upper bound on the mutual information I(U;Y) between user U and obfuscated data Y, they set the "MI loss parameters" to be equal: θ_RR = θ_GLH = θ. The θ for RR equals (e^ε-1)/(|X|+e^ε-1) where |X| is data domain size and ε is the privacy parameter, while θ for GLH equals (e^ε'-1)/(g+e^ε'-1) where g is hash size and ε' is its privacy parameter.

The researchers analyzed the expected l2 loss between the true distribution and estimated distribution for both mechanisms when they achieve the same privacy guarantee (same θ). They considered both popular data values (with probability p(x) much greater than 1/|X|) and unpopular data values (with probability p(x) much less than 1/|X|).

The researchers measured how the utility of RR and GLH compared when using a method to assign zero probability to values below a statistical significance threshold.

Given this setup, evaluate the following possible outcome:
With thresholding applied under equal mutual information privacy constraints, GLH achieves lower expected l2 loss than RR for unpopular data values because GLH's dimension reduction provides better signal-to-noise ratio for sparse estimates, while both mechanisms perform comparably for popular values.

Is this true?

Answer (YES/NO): NO